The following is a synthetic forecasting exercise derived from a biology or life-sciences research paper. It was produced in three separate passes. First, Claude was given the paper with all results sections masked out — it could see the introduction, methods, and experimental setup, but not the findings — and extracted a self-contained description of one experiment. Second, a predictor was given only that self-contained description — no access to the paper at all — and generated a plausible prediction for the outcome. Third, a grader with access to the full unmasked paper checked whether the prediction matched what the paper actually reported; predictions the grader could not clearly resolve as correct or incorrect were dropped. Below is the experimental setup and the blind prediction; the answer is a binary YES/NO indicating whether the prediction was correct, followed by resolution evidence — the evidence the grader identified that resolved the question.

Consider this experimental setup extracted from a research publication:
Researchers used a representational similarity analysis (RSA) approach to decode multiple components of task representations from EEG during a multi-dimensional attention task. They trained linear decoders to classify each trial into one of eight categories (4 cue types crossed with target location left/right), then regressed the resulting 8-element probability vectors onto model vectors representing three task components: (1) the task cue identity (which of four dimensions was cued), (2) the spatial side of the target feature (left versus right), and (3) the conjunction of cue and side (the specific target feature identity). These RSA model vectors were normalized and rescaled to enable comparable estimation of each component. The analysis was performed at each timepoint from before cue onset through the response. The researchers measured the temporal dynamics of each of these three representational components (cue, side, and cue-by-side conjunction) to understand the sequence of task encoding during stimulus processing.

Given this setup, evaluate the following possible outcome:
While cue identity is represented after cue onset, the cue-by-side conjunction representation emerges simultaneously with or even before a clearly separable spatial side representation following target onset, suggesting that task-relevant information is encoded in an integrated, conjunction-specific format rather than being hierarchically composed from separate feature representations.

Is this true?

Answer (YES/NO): YES